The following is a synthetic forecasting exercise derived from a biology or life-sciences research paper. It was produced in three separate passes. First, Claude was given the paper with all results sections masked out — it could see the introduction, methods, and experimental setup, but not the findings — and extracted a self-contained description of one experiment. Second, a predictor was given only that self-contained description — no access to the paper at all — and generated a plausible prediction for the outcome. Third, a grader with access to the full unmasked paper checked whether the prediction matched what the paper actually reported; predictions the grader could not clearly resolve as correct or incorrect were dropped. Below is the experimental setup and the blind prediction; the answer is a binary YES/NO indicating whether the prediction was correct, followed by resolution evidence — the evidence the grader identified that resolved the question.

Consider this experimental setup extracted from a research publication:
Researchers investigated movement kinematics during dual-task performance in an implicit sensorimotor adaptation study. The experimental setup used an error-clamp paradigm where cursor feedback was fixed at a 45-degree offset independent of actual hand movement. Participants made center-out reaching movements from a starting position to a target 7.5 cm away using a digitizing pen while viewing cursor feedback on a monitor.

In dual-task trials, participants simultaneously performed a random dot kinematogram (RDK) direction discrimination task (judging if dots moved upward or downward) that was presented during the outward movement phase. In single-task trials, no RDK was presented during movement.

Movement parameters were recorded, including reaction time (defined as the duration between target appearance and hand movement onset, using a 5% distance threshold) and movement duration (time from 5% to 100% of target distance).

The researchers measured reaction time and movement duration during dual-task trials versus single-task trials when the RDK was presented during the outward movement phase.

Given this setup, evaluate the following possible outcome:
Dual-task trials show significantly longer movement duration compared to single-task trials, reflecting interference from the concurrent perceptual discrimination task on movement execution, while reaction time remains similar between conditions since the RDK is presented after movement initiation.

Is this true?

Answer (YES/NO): NO